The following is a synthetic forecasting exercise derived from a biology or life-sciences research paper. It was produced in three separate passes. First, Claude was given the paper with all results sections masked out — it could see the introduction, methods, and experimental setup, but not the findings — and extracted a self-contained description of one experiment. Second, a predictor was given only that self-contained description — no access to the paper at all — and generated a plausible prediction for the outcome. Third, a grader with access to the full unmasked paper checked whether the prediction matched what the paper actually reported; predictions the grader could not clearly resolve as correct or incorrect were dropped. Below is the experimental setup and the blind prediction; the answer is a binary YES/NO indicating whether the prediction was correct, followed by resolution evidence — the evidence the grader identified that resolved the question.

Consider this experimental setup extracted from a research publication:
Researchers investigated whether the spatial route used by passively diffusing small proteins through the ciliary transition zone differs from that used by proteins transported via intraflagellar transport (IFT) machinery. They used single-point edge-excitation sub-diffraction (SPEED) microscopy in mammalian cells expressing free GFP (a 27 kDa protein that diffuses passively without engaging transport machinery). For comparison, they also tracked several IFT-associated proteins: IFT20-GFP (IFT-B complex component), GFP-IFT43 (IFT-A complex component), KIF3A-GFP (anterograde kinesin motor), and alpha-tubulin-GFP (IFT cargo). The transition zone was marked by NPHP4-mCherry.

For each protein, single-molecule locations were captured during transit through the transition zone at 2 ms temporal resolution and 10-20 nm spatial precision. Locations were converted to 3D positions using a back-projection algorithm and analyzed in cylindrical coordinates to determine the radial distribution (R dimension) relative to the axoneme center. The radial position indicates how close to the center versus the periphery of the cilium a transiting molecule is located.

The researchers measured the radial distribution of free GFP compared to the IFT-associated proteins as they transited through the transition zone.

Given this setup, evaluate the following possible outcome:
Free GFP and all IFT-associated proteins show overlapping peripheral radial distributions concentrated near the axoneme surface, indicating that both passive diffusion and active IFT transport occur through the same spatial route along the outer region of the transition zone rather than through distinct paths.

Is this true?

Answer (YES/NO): NO